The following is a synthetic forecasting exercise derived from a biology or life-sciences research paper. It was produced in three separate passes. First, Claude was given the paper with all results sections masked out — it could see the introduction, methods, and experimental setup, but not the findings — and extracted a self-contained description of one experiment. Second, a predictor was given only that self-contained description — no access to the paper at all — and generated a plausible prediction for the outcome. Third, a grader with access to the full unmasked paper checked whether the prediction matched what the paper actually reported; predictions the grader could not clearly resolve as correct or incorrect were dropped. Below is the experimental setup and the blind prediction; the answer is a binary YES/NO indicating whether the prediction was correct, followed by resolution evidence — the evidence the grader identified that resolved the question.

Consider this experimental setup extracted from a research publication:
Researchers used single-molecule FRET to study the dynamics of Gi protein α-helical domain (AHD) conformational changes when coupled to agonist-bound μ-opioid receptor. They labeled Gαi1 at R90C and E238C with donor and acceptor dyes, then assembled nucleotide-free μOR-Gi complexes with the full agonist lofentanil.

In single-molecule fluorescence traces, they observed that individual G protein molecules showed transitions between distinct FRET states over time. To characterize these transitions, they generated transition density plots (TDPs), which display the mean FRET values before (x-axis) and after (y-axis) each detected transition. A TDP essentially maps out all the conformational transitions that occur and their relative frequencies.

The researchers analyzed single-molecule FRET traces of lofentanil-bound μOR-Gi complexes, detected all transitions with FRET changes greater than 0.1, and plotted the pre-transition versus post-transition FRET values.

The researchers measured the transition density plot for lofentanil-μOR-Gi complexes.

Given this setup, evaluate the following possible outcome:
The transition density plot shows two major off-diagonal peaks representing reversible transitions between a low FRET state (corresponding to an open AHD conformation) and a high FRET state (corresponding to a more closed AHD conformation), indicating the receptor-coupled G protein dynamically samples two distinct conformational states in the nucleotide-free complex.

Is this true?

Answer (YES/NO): YES